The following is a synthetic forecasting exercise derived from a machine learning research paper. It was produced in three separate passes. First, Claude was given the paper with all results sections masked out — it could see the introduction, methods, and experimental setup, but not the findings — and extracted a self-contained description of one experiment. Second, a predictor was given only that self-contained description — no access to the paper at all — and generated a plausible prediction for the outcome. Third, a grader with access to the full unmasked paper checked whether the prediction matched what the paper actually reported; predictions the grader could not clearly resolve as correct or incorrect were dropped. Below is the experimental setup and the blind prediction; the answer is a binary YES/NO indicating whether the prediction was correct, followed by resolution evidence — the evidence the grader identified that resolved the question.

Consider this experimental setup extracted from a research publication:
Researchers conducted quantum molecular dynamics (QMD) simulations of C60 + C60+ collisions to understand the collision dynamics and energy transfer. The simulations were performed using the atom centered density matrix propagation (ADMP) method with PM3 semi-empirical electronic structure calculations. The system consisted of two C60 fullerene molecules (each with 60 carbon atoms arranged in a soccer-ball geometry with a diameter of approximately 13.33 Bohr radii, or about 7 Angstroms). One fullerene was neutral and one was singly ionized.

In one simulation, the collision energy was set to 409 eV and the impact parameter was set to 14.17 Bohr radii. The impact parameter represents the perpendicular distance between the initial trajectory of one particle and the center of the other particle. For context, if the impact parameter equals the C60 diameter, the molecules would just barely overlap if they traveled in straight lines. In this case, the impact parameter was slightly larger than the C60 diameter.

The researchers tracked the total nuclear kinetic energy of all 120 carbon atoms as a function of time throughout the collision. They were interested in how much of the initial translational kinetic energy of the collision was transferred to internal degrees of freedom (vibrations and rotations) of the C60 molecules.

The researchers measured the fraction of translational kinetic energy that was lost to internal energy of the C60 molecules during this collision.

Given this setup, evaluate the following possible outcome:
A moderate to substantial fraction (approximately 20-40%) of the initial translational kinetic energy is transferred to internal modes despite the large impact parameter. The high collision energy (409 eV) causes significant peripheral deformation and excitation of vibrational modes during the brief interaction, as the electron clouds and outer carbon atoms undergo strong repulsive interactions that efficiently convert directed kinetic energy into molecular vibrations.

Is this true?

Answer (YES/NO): NO